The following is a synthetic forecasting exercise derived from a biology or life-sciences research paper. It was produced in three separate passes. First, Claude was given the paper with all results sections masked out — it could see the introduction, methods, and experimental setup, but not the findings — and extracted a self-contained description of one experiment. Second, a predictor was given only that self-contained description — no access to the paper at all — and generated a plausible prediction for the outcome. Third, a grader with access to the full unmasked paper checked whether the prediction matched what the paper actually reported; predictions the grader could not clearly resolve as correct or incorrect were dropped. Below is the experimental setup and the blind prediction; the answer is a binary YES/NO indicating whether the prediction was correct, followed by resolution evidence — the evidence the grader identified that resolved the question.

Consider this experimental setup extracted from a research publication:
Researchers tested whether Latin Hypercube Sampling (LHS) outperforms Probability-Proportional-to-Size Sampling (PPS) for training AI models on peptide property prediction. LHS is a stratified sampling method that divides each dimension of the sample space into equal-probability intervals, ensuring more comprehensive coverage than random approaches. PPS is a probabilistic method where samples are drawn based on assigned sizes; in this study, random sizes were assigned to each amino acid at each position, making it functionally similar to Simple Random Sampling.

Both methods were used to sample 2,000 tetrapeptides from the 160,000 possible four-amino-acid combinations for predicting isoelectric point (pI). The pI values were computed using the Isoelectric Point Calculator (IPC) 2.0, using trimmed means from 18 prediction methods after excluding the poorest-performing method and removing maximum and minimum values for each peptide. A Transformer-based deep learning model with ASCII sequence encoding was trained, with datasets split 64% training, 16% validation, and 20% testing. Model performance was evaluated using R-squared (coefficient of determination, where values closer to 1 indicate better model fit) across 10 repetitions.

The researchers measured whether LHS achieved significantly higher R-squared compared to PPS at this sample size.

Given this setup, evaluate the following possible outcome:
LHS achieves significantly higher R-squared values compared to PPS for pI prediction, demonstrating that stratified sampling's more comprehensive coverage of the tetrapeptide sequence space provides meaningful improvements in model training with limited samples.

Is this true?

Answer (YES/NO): NO